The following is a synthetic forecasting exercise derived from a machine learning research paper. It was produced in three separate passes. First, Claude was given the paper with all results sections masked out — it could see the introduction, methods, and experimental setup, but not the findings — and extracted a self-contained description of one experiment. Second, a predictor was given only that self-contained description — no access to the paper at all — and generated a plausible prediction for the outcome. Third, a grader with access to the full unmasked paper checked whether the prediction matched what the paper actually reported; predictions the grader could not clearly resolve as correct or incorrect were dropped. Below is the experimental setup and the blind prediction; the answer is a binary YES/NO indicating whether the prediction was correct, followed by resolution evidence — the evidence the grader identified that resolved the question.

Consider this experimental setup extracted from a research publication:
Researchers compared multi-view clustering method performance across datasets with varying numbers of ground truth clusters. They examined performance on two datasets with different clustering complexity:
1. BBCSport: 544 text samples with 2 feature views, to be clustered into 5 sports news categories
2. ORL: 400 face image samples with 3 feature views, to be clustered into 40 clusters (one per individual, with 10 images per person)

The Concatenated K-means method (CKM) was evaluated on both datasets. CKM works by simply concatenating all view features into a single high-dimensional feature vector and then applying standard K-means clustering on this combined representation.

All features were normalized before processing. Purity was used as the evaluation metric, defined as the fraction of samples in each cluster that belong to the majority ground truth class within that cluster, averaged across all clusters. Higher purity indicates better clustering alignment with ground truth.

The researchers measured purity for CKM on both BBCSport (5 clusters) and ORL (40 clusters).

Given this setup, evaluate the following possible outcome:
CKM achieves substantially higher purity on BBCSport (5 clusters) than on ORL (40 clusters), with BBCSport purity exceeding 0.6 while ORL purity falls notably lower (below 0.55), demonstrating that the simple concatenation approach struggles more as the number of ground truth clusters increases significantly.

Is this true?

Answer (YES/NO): NO